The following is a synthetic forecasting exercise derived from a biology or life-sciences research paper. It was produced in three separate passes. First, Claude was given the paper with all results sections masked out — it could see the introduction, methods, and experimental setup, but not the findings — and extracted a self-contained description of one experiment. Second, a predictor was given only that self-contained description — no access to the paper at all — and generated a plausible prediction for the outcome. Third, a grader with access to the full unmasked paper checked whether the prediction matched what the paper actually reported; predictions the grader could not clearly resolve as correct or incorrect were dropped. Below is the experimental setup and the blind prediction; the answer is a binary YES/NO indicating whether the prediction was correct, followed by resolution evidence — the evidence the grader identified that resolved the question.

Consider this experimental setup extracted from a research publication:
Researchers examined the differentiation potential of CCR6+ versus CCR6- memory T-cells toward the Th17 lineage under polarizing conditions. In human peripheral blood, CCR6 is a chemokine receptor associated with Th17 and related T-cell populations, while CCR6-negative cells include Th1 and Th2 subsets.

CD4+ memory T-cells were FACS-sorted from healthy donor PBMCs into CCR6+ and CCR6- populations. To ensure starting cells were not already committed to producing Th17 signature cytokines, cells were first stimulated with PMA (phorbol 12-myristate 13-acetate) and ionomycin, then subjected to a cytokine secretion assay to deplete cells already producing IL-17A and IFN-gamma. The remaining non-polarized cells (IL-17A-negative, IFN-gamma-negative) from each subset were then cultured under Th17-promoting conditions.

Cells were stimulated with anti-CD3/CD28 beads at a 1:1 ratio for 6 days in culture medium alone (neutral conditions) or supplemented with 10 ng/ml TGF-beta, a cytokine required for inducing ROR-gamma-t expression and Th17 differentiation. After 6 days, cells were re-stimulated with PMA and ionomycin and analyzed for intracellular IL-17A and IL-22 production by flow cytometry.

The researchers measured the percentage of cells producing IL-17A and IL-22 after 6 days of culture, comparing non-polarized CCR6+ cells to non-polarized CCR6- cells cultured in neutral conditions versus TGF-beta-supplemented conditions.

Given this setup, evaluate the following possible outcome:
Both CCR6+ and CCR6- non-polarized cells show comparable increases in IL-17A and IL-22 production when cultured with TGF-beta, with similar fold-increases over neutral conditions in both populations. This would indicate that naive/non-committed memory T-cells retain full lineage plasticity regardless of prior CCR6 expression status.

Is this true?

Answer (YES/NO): NO